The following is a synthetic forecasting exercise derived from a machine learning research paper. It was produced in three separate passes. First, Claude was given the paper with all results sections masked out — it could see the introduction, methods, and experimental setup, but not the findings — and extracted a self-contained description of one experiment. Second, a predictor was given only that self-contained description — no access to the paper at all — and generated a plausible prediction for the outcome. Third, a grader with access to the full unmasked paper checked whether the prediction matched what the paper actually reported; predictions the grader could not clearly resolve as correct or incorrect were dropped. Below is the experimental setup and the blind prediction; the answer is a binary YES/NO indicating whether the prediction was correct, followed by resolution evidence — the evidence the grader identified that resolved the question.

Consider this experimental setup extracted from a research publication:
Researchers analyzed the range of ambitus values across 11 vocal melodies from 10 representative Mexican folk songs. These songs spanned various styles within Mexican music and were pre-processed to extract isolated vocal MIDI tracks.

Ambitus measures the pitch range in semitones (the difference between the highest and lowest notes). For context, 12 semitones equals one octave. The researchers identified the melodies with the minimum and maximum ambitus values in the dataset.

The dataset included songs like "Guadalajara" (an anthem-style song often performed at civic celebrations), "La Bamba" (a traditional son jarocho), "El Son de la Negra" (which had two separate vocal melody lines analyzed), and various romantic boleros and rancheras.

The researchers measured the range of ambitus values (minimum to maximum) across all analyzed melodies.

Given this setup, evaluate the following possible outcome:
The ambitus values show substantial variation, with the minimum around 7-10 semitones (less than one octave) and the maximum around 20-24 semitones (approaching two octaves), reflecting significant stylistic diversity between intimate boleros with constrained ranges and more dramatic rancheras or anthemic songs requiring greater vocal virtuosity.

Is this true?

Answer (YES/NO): NO